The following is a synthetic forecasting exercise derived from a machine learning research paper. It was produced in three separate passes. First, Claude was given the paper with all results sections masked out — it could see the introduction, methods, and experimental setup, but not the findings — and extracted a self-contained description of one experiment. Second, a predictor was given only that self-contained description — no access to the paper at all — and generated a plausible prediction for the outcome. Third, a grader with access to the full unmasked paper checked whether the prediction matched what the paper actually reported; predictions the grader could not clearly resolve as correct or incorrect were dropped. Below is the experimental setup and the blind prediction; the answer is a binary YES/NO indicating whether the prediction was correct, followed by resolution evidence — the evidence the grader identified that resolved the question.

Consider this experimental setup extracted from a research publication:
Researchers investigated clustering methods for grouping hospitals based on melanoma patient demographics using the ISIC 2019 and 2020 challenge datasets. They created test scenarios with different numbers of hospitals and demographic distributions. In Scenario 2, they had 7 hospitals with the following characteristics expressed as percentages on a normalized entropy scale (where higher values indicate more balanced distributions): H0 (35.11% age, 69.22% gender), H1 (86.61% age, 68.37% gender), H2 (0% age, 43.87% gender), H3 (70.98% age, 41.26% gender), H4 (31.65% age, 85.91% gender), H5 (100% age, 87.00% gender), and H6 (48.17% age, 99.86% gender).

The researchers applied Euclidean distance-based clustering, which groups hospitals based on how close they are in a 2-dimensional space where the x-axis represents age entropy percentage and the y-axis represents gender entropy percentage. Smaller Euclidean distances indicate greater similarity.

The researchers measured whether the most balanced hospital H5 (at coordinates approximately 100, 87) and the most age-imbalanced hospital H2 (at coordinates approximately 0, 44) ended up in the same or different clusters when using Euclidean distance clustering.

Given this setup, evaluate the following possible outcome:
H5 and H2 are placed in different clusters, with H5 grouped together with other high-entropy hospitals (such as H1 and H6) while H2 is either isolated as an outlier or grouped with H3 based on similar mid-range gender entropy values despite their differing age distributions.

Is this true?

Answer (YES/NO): NO